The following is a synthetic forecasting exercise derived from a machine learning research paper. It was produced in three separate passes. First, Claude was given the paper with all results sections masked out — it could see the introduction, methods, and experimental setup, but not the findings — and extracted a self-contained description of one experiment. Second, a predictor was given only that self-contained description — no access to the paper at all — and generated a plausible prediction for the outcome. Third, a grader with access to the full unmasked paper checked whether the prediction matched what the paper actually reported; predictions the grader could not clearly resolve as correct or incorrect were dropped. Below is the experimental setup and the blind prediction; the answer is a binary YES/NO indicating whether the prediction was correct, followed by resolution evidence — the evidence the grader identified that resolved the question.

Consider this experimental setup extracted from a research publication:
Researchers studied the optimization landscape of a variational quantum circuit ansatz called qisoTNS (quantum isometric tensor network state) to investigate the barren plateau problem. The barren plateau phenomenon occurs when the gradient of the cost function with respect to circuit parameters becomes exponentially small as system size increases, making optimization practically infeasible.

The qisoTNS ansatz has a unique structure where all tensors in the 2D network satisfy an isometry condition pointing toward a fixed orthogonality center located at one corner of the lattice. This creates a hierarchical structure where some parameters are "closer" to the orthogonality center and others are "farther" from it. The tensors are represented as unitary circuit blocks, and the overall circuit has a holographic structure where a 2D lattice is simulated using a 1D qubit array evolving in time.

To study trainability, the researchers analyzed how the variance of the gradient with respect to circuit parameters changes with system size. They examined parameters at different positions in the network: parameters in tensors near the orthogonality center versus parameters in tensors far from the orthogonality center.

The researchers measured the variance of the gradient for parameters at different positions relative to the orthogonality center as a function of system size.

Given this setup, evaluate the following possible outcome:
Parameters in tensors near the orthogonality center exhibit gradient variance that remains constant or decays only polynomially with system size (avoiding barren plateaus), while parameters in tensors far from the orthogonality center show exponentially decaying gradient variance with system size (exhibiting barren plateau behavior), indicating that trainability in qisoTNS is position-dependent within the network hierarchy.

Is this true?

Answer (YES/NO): NO